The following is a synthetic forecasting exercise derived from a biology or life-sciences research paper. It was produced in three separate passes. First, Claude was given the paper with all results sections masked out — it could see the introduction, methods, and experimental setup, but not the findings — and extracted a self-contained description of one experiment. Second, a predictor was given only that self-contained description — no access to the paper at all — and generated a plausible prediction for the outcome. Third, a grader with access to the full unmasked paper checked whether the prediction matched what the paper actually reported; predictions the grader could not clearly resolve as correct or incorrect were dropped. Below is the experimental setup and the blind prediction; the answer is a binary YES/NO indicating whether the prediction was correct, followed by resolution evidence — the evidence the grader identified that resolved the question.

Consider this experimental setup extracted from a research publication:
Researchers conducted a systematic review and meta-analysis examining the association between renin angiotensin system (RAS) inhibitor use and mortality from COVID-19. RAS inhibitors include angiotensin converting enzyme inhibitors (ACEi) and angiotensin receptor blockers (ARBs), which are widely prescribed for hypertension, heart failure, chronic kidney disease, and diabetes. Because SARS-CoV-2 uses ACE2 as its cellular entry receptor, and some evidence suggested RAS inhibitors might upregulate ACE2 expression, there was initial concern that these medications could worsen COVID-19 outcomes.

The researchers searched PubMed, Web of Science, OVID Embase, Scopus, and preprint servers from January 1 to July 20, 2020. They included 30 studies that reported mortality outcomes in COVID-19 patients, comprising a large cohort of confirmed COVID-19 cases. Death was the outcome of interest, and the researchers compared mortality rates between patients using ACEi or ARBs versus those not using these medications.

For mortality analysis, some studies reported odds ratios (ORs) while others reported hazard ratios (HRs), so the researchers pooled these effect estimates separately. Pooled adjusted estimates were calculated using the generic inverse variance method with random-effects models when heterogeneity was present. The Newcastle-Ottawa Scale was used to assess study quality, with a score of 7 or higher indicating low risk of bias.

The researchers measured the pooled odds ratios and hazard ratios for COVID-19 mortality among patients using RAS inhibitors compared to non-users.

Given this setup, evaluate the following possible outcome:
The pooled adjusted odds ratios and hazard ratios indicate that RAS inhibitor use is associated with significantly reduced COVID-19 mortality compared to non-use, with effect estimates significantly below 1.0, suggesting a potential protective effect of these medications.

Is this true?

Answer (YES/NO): NO